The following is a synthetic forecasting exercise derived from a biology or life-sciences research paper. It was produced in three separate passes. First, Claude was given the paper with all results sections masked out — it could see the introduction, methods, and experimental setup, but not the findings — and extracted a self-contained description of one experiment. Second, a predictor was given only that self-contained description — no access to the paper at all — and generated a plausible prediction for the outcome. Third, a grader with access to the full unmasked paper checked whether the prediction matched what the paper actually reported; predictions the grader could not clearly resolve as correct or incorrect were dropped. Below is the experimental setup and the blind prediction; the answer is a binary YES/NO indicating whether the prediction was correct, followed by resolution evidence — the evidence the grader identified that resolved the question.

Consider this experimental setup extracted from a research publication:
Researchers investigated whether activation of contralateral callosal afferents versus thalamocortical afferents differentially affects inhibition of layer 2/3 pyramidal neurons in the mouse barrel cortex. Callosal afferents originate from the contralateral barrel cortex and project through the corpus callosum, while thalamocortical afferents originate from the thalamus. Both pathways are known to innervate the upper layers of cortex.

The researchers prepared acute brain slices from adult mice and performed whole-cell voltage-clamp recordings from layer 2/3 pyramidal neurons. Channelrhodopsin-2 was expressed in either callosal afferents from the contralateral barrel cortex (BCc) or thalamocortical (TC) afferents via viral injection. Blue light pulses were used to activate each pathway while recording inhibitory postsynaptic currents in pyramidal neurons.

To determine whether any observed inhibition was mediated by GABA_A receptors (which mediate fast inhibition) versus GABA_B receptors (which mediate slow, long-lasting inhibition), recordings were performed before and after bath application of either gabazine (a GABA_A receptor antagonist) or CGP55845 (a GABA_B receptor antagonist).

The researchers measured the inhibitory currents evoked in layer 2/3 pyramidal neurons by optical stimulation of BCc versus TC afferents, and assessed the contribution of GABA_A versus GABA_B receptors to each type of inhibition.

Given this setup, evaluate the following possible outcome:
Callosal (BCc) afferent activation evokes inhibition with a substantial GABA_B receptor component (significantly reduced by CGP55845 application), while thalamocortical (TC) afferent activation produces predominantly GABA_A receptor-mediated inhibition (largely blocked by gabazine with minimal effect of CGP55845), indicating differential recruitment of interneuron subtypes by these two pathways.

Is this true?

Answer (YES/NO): NO